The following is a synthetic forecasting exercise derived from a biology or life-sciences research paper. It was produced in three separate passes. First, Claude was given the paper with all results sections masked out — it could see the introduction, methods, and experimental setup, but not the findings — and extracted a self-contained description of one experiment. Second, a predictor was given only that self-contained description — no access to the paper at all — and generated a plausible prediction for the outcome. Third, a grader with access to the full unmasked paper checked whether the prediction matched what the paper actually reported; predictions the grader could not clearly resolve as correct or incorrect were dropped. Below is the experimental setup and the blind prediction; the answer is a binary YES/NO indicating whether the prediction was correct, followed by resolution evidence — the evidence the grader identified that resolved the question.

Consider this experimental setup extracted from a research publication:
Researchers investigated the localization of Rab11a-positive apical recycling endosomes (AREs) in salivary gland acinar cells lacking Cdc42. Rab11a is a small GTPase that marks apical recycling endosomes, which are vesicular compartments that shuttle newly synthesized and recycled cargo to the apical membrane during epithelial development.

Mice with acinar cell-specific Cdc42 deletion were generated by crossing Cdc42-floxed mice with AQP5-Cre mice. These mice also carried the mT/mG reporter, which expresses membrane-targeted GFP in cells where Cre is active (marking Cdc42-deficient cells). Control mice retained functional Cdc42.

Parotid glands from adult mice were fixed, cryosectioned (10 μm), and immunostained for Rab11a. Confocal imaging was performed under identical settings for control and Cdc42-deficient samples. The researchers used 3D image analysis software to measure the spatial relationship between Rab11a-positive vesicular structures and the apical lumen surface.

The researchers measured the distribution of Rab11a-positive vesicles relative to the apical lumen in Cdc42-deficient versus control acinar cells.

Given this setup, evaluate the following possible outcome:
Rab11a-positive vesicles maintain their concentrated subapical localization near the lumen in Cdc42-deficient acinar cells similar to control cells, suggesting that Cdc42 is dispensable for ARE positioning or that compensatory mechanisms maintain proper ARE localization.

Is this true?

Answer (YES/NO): NO